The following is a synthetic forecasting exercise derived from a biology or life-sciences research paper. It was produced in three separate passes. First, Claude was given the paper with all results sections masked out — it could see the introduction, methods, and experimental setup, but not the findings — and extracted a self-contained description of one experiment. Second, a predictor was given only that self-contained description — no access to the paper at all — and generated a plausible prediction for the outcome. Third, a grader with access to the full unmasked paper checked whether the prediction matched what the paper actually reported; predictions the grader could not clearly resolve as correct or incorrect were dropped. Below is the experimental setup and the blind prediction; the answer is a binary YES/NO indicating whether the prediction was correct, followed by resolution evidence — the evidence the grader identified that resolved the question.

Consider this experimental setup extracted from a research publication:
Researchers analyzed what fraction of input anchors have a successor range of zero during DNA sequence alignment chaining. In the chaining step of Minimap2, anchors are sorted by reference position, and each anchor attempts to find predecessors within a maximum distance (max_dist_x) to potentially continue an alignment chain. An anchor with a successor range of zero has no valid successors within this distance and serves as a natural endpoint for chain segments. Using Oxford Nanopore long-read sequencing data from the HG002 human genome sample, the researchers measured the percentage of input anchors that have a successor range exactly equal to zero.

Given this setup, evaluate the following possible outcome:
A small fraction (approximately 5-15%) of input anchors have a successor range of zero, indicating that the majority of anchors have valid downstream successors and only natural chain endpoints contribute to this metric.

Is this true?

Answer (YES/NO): NO